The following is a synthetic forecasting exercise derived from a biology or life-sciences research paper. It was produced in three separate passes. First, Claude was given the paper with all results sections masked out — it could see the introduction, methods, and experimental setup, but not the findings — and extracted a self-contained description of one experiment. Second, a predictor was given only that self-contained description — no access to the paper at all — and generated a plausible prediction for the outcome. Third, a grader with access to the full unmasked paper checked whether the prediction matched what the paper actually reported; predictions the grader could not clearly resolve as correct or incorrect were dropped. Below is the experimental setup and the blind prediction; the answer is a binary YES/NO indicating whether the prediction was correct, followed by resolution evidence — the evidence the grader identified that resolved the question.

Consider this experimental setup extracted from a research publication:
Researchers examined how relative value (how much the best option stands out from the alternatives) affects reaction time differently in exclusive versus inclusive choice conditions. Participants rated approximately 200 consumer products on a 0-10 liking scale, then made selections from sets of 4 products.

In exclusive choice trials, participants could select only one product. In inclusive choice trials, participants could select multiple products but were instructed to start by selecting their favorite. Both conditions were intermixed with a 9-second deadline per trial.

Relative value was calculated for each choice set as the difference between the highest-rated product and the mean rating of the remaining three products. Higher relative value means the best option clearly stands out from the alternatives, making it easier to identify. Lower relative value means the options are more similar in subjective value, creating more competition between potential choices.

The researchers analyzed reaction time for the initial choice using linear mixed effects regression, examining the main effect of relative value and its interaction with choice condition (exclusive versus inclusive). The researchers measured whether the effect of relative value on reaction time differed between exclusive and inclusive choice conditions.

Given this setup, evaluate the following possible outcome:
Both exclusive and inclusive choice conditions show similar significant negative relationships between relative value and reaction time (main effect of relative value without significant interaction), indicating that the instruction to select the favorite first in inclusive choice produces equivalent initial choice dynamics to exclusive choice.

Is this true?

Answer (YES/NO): YES